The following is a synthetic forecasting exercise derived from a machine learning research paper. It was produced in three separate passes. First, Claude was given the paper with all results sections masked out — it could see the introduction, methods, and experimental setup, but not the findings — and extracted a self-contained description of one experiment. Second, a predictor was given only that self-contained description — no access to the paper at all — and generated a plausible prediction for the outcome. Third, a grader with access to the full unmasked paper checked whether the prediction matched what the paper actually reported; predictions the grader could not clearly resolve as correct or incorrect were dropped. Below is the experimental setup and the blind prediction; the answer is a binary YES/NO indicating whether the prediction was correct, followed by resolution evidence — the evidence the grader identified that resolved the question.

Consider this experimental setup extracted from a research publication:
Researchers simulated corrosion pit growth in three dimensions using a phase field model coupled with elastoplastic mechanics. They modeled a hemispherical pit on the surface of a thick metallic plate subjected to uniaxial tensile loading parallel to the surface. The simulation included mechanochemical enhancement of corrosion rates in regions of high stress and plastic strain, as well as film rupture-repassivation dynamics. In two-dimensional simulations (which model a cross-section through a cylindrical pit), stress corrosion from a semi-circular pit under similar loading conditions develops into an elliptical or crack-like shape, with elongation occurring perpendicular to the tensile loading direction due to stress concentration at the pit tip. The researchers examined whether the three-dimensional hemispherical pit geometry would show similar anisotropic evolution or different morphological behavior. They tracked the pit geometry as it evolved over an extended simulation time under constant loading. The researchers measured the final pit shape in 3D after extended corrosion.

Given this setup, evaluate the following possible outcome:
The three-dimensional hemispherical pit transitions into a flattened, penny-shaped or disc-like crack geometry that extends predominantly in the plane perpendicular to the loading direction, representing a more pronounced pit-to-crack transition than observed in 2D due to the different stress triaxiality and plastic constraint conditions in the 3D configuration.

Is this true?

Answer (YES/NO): NO